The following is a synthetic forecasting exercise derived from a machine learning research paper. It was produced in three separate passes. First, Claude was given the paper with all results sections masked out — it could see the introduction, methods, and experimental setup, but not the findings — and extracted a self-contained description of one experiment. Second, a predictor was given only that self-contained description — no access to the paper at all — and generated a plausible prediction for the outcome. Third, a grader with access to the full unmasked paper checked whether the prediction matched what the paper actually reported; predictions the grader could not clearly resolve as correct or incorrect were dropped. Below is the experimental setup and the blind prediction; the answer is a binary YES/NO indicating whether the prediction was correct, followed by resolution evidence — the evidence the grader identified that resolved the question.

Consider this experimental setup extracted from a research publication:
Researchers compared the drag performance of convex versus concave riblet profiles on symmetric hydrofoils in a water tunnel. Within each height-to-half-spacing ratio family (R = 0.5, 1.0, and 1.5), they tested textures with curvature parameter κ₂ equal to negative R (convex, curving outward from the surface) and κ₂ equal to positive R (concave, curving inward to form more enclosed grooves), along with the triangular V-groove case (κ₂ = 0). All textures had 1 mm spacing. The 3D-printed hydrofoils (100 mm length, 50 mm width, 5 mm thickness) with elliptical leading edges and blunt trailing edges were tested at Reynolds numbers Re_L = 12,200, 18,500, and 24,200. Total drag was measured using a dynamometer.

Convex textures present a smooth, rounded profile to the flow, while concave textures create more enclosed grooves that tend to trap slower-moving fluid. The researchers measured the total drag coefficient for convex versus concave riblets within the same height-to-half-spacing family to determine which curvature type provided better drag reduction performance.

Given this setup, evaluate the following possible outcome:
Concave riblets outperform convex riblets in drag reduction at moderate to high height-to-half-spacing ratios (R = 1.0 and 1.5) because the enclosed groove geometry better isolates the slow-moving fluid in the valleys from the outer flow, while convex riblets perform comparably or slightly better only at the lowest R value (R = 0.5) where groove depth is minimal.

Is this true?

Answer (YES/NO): NO